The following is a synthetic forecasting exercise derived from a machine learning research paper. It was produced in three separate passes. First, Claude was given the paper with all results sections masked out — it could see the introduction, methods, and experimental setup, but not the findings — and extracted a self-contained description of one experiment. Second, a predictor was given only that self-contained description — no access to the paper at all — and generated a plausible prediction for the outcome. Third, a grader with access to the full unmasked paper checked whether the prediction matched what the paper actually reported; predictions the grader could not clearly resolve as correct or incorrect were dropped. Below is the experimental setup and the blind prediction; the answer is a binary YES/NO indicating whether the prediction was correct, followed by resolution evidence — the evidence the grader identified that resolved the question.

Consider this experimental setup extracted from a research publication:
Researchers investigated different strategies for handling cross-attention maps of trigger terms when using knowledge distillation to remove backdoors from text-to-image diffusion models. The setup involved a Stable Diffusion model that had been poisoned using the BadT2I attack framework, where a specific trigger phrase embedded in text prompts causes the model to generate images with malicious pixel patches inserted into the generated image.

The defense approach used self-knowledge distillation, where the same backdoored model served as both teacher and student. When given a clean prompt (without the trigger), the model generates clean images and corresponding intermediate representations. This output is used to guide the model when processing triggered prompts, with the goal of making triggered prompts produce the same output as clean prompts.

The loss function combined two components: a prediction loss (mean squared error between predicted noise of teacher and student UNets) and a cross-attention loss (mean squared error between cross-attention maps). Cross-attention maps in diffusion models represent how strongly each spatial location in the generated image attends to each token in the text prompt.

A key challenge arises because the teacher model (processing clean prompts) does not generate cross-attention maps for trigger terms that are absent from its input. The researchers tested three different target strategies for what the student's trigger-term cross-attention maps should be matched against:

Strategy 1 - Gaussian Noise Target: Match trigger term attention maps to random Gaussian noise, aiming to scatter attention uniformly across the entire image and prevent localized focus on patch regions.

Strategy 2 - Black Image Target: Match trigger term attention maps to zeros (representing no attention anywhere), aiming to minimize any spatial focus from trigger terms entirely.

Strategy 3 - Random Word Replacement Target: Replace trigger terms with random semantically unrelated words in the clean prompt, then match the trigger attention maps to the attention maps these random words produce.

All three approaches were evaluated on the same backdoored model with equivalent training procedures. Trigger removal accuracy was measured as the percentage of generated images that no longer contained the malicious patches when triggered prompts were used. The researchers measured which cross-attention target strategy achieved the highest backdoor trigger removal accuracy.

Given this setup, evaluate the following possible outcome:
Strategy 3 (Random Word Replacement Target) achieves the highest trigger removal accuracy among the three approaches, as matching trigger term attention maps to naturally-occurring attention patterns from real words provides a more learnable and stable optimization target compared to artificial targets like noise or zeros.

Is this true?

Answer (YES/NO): NO